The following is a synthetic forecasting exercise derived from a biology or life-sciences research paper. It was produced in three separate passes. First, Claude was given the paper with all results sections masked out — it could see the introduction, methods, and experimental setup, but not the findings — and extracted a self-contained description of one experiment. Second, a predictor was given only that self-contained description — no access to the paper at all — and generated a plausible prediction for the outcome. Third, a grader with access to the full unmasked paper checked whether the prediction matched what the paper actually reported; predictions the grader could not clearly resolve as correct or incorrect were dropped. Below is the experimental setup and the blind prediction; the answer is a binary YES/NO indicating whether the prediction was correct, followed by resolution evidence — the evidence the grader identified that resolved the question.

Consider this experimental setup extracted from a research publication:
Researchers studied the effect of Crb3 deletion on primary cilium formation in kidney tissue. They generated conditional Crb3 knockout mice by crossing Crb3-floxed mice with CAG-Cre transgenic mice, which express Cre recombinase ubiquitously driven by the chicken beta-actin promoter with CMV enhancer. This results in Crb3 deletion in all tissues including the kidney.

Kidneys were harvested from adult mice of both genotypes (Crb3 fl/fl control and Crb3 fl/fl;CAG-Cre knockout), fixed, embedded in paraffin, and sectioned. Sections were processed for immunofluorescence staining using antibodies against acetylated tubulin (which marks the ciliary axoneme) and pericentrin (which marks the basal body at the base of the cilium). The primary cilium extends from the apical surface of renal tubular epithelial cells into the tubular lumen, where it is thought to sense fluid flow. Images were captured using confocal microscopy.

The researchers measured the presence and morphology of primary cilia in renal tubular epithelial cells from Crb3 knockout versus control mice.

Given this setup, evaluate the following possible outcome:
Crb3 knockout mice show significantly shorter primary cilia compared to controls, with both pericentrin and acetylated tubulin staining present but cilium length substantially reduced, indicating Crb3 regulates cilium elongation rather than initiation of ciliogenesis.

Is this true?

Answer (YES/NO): NO